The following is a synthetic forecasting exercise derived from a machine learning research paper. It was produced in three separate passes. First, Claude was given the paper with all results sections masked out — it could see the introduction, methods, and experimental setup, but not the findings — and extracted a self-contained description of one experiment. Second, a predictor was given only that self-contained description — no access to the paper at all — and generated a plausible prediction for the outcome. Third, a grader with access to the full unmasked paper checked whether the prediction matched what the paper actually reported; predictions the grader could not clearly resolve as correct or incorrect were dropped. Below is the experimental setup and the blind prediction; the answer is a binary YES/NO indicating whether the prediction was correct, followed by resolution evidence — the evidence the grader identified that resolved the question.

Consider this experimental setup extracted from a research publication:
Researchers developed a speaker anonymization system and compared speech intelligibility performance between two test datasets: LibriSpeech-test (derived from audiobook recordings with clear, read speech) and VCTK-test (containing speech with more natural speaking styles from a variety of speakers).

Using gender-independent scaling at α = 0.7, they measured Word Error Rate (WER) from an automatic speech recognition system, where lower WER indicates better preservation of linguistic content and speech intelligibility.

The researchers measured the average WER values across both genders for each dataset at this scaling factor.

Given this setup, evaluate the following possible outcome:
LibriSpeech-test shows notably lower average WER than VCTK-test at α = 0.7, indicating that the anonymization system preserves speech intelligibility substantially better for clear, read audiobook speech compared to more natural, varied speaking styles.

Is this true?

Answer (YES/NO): YES